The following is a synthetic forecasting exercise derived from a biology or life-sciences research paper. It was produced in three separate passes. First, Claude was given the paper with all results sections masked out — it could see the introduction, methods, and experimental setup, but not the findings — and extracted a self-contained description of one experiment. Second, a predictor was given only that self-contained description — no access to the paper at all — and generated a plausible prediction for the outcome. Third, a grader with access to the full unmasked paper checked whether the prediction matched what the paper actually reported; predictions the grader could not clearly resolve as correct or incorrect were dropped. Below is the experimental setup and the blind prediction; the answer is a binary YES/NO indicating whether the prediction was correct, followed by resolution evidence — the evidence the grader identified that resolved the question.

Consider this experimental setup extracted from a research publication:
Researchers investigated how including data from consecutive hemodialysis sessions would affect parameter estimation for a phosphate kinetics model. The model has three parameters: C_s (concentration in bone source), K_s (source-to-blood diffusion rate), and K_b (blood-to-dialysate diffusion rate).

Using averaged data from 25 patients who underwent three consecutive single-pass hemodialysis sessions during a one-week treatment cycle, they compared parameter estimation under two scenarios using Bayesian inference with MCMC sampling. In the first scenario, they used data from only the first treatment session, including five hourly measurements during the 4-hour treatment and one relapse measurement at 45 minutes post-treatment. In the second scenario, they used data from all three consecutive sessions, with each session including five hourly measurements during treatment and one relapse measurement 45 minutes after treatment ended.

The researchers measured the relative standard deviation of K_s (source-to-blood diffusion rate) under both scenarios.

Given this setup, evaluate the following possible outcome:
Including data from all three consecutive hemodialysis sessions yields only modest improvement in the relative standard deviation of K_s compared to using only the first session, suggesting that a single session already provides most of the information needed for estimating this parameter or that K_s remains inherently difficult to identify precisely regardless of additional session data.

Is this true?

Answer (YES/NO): NO